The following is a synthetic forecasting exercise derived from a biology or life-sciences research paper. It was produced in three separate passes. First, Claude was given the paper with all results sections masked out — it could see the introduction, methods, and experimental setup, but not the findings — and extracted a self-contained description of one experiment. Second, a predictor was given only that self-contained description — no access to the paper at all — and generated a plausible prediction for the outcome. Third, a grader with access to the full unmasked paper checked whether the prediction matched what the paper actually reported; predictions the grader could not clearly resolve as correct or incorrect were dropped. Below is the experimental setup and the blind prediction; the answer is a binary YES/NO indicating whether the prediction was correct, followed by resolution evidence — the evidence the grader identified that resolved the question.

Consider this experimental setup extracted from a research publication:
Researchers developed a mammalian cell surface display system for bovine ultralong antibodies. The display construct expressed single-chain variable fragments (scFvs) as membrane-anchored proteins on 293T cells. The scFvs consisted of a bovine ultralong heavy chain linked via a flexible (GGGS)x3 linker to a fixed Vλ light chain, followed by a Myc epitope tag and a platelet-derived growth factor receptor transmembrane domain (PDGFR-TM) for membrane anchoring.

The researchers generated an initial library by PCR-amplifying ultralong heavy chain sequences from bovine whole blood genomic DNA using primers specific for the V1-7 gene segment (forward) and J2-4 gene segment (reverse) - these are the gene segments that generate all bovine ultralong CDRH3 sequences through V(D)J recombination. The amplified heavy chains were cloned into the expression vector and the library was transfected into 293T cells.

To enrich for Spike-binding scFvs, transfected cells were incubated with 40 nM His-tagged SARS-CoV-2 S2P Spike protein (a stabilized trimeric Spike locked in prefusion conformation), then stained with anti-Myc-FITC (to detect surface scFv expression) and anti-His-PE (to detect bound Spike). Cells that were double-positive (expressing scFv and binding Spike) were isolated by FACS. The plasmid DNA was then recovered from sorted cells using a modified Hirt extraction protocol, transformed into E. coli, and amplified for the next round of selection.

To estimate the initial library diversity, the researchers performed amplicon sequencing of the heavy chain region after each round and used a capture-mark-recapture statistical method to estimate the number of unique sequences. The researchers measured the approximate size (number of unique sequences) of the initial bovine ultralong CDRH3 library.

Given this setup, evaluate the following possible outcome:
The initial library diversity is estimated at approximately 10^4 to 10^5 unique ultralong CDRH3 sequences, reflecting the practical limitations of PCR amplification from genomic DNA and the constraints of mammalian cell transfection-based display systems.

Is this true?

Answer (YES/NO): NO